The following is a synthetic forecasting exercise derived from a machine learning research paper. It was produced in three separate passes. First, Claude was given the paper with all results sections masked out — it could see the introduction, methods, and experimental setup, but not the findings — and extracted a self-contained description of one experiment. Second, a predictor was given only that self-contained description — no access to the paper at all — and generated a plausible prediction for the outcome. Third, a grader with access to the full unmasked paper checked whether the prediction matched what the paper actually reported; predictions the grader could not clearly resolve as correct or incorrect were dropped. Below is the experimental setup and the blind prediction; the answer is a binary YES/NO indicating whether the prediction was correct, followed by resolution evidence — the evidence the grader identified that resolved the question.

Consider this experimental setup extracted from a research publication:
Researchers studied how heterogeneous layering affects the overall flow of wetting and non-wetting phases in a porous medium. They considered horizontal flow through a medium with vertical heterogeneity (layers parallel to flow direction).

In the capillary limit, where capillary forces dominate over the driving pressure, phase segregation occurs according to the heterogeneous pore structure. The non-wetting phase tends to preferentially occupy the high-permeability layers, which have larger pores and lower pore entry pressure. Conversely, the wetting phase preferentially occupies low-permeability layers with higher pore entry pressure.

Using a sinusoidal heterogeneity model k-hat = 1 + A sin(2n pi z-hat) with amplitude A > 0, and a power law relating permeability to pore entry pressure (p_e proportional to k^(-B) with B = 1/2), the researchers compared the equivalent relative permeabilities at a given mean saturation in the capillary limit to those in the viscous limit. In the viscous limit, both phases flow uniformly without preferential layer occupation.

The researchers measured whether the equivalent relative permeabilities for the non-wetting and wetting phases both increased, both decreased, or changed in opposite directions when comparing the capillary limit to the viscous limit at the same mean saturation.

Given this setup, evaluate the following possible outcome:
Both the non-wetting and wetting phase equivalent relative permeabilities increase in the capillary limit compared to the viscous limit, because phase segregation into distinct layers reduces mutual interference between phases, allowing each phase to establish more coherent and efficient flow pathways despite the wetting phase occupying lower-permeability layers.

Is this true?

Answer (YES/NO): NO